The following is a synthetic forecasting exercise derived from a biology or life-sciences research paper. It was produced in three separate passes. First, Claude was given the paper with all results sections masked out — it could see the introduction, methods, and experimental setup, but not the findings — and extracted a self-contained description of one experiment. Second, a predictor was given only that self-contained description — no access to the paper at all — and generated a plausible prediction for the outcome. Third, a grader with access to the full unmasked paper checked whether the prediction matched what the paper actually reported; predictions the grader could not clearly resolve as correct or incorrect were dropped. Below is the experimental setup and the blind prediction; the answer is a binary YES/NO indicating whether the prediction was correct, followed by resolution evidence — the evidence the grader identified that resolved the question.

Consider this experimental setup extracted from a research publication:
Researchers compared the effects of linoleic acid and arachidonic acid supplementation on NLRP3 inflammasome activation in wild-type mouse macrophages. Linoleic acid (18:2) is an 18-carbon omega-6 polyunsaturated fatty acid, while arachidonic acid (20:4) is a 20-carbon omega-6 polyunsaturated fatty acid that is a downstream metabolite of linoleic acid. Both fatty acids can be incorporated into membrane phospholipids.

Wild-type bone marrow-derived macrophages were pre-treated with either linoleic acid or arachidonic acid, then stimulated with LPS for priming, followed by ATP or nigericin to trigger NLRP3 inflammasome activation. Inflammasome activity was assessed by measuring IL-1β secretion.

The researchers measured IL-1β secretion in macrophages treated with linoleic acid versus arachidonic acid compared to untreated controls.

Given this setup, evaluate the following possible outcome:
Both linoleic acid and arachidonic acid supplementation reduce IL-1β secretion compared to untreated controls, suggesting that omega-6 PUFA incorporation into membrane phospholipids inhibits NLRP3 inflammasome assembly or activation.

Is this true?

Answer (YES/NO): NO